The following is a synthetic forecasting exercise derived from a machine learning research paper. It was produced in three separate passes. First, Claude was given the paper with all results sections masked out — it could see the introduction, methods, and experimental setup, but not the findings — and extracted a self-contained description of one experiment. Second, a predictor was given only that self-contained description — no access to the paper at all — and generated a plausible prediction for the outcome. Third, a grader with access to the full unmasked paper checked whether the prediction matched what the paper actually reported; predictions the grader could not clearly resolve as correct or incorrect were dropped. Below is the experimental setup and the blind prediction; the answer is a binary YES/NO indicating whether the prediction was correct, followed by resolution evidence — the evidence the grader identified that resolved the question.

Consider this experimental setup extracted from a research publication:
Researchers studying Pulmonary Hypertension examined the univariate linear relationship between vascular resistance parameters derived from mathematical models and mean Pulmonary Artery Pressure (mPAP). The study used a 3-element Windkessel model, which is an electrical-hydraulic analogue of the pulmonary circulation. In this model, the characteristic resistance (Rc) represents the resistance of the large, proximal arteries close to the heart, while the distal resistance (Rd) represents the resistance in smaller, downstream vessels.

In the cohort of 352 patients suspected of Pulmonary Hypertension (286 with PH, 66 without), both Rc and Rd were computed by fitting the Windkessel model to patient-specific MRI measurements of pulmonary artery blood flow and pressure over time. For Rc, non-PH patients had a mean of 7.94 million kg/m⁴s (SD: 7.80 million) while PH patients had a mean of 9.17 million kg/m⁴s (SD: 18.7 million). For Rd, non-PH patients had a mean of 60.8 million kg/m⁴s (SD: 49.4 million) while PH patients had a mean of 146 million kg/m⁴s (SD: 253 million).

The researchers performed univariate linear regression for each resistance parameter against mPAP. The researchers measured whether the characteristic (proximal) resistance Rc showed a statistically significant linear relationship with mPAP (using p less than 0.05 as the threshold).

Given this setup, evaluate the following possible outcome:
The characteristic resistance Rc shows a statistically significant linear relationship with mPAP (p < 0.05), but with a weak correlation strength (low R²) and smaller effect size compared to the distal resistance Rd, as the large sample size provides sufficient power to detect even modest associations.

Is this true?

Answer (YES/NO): NO